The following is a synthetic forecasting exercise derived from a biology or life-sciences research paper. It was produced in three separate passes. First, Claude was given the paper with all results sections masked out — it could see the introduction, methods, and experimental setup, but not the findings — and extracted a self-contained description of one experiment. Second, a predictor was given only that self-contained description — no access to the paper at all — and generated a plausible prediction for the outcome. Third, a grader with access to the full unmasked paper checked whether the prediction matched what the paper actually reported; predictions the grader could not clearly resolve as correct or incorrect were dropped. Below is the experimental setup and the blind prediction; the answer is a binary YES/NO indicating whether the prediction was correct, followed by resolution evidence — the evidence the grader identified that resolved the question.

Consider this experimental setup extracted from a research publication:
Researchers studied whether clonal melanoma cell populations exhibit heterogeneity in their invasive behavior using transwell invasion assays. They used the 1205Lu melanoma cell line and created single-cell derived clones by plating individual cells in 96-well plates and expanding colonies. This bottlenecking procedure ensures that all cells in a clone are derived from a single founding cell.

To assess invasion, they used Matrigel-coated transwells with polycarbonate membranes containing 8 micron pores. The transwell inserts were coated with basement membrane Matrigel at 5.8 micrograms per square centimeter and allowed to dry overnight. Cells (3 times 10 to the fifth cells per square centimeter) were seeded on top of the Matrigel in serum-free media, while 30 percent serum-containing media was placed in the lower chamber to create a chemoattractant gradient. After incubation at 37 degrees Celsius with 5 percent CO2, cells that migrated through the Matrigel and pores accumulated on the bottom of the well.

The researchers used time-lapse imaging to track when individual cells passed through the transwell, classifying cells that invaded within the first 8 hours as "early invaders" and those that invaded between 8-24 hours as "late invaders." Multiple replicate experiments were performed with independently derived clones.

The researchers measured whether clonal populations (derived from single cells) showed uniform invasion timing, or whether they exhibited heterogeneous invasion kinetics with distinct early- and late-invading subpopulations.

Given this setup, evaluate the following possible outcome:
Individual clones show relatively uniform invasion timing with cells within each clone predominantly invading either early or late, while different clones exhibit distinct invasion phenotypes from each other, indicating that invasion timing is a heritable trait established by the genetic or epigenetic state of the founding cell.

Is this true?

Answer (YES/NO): NO